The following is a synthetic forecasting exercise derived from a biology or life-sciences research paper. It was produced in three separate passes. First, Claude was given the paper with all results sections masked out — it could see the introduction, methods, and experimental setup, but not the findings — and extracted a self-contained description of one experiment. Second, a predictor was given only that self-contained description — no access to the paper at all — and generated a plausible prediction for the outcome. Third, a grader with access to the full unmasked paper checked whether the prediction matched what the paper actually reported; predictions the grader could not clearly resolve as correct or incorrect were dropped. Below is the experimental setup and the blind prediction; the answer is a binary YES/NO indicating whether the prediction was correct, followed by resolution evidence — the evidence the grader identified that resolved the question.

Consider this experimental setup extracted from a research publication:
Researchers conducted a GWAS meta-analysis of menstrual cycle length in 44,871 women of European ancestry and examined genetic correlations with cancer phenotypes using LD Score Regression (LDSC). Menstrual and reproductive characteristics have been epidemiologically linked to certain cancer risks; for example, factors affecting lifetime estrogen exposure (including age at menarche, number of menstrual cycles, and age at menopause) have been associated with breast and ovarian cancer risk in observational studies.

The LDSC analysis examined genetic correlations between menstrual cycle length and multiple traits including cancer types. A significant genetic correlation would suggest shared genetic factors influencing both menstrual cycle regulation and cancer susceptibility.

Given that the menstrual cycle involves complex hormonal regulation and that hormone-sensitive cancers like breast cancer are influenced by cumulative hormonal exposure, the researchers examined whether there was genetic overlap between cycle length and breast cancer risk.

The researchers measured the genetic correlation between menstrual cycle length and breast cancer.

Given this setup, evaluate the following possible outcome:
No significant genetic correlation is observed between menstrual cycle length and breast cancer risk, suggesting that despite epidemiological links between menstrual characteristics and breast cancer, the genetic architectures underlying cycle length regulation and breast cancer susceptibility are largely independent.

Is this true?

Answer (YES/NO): YES